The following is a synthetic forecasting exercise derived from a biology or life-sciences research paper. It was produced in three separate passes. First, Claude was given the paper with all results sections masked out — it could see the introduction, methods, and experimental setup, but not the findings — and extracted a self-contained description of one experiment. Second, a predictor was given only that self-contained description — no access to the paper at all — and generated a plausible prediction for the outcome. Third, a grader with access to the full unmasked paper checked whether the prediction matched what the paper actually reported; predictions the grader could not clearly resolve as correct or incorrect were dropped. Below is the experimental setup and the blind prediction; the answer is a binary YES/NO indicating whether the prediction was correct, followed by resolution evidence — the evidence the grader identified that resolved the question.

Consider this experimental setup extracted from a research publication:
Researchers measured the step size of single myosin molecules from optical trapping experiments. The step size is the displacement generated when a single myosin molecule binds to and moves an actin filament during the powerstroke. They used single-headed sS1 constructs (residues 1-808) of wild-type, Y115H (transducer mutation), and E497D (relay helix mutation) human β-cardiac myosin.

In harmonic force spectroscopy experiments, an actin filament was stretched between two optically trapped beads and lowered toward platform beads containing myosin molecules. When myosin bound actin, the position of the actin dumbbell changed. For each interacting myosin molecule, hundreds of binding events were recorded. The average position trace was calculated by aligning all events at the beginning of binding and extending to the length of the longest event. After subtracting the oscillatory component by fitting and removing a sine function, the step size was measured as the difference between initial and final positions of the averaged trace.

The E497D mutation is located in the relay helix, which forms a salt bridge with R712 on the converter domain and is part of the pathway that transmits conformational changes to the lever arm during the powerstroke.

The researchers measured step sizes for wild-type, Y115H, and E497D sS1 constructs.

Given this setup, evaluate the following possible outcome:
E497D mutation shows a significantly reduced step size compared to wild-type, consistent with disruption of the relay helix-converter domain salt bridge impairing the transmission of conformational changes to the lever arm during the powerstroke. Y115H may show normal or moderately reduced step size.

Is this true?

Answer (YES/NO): NO